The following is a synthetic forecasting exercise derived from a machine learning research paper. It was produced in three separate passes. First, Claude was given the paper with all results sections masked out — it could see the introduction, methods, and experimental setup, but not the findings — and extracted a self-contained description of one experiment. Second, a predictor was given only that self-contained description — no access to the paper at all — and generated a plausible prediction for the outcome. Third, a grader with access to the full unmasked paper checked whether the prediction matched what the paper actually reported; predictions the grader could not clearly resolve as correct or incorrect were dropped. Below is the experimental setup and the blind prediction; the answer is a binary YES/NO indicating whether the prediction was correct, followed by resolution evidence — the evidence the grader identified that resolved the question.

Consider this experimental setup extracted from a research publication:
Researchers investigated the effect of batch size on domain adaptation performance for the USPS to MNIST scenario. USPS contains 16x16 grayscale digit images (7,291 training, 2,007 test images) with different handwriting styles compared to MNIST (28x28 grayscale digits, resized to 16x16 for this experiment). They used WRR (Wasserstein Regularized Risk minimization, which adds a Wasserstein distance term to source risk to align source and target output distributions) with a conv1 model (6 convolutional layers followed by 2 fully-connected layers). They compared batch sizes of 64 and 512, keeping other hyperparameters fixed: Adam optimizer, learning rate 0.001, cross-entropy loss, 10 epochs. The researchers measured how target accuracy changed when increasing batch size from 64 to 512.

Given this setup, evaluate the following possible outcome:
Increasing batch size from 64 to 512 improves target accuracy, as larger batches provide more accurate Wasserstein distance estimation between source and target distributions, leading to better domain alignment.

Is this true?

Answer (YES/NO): NO